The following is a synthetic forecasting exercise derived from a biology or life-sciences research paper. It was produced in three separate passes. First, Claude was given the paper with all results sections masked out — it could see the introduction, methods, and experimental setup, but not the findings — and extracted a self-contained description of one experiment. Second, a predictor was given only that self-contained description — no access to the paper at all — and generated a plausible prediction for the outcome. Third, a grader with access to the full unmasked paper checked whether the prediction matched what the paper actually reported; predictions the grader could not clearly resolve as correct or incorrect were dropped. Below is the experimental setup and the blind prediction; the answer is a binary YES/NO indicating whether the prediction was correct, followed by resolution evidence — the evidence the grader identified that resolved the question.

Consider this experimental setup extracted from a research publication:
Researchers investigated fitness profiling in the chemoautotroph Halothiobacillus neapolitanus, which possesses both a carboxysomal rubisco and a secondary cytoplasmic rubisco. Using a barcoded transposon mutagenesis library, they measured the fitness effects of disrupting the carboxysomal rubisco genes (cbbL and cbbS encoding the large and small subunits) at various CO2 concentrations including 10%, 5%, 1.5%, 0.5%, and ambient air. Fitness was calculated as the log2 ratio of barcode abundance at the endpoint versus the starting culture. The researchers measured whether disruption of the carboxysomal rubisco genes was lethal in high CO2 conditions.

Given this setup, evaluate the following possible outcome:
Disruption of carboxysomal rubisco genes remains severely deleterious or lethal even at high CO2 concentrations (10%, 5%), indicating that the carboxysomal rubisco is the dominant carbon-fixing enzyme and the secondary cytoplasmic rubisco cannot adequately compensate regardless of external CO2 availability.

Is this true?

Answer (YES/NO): NO